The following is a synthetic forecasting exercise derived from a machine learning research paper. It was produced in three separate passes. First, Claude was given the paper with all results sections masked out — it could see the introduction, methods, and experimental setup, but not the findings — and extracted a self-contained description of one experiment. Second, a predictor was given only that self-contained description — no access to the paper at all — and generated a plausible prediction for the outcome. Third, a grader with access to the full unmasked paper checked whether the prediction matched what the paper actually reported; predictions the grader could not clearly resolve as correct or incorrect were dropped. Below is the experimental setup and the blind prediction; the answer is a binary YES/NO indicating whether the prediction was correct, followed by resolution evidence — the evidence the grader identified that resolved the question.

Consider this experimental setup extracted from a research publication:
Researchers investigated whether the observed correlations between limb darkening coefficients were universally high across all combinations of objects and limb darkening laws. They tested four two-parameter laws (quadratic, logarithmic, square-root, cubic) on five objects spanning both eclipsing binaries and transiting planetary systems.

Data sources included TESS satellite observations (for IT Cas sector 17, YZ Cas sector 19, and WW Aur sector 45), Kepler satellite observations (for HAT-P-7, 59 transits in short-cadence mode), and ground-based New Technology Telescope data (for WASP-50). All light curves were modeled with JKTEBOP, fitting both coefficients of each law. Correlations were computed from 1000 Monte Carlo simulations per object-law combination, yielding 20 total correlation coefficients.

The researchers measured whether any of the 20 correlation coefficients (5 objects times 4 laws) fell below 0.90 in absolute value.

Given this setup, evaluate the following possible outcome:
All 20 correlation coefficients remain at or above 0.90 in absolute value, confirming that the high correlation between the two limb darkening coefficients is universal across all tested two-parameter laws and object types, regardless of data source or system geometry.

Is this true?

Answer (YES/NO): NO